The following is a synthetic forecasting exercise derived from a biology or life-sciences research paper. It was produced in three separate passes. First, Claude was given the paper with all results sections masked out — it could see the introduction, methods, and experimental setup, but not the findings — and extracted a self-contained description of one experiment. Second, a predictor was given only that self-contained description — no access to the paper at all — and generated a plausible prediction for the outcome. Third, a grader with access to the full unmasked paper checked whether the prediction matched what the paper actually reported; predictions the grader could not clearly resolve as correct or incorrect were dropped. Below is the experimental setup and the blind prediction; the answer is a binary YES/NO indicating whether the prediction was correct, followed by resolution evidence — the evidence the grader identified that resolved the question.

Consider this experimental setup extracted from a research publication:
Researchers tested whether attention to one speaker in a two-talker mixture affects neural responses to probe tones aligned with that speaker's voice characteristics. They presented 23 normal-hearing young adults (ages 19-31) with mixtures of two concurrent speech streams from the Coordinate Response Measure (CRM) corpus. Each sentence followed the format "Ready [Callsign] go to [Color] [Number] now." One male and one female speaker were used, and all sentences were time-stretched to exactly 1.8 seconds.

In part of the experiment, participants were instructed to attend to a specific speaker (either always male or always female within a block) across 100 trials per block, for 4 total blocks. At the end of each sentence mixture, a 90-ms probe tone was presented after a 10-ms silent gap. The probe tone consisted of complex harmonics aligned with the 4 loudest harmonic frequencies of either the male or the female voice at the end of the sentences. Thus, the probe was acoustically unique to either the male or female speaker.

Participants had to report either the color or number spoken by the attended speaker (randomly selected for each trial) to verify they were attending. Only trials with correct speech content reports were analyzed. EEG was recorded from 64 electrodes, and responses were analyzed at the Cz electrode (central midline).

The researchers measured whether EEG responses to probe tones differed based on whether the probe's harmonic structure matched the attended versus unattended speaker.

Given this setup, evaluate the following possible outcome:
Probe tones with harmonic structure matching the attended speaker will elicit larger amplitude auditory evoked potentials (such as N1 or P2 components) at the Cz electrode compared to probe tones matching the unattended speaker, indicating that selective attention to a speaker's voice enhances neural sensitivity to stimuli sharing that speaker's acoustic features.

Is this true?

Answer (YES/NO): YES